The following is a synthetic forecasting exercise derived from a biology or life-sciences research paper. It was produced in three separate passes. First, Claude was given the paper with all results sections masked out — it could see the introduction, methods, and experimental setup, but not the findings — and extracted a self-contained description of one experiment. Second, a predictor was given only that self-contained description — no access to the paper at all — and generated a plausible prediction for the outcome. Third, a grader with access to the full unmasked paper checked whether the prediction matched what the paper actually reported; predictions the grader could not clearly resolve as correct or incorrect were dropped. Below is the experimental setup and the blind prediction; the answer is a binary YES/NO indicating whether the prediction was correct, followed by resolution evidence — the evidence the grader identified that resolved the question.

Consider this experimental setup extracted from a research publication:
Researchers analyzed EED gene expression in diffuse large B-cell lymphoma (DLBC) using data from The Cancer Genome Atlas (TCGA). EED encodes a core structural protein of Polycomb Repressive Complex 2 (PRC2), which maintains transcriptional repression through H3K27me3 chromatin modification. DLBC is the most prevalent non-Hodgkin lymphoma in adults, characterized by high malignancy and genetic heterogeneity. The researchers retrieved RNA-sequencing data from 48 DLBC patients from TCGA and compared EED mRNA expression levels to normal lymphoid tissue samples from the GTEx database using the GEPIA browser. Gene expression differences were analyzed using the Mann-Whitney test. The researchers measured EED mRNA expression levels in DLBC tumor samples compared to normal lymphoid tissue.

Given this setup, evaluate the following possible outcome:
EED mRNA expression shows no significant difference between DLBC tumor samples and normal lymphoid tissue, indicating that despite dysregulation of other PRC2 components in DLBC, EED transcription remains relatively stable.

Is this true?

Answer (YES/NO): NO